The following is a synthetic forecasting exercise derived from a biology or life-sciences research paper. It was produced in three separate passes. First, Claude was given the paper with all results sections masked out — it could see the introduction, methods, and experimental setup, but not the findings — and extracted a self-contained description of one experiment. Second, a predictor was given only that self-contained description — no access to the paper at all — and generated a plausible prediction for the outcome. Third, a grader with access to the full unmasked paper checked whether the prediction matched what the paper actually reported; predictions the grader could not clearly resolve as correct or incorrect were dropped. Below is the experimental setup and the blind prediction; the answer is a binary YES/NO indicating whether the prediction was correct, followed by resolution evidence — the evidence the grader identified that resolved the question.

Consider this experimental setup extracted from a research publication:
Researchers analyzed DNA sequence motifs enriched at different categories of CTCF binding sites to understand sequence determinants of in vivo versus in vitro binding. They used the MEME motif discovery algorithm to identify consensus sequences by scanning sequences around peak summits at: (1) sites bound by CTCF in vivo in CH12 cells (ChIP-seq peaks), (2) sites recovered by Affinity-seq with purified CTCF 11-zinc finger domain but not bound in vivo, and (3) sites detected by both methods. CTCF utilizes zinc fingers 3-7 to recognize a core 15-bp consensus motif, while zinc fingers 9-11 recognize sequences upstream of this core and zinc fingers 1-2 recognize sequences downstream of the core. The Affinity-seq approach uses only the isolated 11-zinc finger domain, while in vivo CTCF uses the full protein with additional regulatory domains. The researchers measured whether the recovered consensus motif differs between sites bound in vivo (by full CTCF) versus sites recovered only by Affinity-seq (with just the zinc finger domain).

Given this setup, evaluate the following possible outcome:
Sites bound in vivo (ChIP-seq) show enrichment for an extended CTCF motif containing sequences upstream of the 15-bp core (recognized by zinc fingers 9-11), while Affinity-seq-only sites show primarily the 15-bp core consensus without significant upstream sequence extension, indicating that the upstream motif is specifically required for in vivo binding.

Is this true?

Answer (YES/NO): NO